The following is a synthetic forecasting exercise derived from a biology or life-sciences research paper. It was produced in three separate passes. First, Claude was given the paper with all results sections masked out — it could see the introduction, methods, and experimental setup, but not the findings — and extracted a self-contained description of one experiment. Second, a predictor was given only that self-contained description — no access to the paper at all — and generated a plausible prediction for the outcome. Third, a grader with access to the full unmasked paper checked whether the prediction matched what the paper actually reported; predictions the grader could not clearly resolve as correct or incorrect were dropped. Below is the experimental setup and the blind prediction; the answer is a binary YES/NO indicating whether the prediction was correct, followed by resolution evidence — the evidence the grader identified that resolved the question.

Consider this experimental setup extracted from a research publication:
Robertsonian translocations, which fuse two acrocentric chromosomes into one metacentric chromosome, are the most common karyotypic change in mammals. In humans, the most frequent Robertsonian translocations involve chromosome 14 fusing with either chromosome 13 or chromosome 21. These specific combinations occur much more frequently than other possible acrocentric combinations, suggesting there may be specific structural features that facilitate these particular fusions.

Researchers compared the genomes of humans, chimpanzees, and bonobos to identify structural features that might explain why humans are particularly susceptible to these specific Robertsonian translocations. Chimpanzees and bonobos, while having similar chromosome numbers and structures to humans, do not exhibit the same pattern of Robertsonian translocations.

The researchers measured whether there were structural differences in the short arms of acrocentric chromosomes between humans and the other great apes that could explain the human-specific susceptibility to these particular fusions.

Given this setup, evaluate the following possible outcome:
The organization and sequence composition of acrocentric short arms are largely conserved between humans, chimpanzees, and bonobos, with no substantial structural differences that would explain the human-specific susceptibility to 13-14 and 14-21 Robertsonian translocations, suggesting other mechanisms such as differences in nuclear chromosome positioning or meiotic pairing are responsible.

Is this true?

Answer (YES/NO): NO